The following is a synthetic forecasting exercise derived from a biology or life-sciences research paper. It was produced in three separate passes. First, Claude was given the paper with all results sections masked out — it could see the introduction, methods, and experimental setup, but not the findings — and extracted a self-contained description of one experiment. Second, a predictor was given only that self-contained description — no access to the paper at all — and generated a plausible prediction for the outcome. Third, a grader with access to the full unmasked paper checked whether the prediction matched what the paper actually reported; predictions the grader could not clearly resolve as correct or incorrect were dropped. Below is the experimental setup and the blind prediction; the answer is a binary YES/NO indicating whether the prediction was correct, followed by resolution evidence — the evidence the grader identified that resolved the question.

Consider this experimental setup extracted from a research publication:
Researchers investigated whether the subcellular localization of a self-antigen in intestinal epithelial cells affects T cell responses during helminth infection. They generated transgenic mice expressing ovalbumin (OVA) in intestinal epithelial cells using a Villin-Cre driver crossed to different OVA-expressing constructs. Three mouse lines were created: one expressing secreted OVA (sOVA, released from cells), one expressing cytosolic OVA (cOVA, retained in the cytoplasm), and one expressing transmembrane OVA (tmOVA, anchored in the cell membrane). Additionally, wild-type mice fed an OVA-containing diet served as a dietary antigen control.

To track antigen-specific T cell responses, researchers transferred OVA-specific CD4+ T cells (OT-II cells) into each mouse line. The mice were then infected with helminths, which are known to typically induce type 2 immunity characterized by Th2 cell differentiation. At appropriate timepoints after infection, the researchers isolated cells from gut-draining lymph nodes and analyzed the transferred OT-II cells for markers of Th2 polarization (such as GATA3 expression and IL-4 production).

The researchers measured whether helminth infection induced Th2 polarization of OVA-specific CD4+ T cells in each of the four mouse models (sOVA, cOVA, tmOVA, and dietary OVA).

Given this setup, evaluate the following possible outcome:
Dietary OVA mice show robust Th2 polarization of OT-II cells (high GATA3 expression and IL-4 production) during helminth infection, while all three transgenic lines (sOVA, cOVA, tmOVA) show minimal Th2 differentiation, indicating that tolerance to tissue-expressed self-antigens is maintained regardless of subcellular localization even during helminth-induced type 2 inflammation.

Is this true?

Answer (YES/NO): NO